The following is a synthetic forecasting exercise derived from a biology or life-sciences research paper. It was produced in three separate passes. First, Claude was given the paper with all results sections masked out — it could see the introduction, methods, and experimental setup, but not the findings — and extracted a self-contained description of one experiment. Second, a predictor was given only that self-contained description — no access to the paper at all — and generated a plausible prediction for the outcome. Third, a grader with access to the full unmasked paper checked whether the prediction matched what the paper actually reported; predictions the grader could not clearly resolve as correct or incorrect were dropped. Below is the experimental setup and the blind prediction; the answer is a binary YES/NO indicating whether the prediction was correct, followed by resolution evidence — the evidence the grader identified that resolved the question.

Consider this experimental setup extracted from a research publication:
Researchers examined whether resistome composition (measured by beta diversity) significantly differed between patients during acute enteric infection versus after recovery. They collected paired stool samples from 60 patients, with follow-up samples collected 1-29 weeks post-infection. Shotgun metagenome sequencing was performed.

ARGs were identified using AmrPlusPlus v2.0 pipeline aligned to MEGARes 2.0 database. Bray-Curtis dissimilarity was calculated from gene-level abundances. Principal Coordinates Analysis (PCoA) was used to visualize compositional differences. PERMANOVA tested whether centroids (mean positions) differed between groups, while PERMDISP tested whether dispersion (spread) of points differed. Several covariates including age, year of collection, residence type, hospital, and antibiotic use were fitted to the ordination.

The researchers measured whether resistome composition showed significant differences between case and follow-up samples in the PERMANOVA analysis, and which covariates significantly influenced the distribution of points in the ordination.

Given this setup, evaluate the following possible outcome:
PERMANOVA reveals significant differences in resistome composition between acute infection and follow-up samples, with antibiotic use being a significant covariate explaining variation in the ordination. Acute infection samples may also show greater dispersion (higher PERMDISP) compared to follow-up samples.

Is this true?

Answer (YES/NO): NO